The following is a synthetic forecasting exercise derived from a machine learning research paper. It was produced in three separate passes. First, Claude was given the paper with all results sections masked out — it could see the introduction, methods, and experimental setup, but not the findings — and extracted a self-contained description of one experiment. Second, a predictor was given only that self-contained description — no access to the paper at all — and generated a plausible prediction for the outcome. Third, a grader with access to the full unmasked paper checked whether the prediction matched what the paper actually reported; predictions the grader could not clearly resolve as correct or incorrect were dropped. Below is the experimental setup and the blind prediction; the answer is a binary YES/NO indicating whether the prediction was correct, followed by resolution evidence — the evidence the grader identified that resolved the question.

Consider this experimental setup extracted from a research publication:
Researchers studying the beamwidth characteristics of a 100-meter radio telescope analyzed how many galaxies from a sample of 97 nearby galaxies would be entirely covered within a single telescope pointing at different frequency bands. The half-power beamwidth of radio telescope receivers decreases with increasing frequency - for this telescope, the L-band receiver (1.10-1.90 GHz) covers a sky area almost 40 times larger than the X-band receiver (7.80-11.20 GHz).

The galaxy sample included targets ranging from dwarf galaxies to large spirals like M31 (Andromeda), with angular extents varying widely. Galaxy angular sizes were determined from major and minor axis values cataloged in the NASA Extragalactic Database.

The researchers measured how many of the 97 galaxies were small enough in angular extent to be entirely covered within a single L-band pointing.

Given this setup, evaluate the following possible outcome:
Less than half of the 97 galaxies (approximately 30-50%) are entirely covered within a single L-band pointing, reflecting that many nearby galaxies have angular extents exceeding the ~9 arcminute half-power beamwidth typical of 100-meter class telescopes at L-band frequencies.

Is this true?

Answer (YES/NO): NO